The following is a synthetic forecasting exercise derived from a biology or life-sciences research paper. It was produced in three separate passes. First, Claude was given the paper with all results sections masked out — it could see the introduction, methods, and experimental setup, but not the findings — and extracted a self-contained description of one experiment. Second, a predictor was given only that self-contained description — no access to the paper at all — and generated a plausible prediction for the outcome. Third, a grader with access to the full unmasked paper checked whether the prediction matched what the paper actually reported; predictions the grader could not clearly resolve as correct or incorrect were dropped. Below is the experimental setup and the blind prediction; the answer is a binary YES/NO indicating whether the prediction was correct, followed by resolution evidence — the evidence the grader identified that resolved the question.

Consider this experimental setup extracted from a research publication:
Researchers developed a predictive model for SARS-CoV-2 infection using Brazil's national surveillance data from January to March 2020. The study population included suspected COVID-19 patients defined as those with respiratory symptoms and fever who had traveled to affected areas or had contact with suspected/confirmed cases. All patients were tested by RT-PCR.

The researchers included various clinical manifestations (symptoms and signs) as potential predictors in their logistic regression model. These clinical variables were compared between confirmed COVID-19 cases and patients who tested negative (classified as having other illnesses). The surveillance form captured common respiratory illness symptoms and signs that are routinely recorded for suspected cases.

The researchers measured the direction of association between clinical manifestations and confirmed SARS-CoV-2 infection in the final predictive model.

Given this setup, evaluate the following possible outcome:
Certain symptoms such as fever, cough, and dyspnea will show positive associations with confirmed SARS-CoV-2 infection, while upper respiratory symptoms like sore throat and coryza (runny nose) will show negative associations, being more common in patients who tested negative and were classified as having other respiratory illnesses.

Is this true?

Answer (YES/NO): NO